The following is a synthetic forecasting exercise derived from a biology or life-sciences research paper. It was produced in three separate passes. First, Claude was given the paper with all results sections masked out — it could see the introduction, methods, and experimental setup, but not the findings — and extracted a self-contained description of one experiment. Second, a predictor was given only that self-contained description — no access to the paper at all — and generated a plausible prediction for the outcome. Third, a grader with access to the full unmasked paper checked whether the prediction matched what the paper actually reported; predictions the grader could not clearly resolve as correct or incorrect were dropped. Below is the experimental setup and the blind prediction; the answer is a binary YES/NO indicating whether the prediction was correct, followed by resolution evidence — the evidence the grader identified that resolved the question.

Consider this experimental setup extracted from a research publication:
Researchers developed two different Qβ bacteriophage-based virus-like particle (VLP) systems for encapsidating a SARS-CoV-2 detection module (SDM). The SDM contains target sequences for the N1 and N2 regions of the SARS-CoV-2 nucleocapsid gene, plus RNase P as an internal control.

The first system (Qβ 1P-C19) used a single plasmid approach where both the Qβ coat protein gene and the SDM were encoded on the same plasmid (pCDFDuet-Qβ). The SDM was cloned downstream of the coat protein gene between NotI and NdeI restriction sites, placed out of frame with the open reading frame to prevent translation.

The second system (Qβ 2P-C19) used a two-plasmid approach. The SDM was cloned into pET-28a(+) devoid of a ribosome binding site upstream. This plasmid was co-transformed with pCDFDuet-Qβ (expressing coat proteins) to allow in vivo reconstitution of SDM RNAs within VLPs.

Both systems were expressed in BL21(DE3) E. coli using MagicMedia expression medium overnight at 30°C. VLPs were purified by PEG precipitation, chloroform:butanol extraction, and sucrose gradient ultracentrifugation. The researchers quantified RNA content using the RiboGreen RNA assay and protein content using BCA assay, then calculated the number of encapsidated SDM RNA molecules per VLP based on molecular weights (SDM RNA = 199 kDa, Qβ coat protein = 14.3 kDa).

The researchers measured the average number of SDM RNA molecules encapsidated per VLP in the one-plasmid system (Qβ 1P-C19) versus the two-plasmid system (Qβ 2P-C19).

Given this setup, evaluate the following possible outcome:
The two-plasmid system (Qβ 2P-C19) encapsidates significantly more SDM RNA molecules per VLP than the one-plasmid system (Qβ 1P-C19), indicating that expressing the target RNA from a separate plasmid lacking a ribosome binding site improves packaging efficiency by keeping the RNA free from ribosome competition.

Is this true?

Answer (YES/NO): NO